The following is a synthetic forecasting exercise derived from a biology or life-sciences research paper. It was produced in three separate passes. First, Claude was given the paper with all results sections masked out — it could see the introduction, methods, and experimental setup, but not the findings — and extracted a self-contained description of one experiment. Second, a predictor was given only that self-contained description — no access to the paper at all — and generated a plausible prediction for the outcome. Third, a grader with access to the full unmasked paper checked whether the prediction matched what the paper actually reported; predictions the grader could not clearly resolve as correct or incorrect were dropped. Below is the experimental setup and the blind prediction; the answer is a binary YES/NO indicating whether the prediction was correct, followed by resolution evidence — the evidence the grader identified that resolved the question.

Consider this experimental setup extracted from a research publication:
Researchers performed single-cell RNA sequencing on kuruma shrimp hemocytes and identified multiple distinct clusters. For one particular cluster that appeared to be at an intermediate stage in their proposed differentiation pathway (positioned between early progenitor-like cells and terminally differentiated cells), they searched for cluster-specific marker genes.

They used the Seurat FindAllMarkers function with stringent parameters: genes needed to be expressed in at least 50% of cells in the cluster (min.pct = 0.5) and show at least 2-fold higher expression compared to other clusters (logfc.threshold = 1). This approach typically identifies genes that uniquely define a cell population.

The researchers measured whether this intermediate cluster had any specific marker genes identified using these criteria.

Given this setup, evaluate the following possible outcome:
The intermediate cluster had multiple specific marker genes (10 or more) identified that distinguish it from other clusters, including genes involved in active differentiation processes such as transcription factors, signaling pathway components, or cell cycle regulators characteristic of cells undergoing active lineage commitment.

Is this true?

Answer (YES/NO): NO